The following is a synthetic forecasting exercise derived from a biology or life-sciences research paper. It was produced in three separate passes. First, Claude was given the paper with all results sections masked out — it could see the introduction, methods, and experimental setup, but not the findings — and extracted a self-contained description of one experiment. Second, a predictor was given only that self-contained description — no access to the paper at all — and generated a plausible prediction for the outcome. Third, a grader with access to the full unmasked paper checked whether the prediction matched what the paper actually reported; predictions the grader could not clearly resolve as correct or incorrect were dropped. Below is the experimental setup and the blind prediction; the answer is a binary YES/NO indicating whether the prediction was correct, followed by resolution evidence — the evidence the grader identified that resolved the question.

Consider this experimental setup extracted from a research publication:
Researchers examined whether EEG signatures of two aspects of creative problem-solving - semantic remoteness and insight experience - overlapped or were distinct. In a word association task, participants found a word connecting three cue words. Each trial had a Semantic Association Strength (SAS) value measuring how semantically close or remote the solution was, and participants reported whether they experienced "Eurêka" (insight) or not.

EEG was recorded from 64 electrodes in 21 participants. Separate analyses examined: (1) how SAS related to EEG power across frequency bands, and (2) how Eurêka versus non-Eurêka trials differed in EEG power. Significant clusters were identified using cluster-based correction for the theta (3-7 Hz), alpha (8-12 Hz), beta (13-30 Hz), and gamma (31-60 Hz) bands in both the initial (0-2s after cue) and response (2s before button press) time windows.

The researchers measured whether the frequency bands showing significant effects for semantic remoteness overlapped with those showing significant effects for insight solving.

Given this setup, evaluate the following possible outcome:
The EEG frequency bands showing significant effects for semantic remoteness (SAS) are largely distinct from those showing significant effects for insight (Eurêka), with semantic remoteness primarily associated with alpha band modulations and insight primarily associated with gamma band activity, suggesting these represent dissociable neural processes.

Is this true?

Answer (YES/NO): NO